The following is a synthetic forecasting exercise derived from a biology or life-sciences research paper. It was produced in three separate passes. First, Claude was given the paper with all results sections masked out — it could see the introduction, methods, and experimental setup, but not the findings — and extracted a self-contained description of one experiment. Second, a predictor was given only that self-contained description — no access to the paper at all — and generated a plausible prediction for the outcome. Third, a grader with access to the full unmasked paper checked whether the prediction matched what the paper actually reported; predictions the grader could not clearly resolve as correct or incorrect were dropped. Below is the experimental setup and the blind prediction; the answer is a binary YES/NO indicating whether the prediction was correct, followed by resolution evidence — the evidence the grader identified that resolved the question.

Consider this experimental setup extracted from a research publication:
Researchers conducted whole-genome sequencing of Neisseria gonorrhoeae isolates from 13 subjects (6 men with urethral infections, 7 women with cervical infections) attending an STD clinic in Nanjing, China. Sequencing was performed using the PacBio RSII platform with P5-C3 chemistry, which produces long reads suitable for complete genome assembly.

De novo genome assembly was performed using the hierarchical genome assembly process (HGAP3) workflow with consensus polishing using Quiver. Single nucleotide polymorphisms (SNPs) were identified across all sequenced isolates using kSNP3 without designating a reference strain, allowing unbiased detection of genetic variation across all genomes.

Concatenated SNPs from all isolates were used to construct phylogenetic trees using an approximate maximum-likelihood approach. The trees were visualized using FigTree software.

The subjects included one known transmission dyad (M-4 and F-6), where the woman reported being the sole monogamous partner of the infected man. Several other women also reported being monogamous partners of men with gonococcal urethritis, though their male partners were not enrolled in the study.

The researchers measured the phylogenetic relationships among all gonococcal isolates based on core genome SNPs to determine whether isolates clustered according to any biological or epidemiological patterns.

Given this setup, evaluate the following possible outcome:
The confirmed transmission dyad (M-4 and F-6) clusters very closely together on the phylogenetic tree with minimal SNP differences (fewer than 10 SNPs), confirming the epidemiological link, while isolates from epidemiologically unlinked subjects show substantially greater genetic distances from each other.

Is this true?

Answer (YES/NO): NO